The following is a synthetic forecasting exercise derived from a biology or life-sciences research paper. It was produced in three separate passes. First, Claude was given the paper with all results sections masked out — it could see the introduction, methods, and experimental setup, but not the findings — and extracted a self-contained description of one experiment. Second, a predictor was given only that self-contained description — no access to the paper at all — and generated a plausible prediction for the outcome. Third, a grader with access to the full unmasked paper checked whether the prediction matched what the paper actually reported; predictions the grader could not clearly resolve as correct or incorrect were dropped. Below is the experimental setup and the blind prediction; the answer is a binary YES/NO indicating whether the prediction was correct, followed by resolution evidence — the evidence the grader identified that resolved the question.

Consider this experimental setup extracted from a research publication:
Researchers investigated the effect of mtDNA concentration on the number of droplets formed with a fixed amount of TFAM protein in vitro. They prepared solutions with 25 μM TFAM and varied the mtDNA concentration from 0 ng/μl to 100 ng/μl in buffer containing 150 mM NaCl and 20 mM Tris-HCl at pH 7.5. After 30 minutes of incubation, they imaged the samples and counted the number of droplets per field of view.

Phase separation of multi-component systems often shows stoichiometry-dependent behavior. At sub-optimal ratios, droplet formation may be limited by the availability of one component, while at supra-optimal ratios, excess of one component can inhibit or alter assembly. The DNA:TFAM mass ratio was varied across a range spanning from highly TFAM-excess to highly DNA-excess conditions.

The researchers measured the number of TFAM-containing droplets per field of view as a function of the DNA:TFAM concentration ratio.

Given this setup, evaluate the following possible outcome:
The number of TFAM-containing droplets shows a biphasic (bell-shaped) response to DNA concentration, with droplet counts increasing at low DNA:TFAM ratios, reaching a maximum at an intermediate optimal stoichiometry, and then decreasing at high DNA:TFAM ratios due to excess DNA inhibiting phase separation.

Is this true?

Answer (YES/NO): YES